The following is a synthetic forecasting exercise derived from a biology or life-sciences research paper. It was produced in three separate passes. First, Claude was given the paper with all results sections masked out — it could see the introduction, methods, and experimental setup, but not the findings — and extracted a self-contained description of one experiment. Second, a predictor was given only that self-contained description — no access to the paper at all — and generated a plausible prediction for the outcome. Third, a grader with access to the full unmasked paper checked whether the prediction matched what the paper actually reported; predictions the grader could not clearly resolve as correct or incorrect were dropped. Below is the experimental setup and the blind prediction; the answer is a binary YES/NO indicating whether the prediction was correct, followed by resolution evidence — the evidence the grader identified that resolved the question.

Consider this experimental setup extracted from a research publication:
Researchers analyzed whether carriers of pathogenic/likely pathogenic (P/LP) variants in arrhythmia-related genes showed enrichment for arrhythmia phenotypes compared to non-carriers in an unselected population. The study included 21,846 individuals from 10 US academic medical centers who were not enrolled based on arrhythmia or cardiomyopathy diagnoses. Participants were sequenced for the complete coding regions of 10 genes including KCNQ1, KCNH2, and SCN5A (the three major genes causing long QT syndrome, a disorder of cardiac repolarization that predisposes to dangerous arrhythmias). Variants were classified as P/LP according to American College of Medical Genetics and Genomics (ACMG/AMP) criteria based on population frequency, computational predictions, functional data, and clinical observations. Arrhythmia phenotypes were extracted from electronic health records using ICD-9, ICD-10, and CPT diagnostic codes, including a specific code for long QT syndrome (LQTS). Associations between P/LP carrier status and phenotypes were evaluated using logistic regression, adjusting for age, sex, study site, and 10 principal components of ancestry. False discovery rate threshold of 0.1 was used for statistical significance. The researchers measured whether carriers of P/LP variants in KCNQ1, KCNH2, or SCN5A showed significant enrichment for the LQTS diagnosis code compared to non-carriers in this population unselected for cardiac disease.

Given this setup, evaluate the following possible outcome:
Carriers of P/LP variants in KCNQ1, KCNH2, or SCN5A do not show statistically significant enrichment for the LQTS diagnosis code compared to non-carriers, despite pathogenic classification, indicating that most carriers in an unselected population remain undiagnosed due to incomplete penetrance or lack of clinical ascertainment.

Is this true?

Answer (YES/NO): NO